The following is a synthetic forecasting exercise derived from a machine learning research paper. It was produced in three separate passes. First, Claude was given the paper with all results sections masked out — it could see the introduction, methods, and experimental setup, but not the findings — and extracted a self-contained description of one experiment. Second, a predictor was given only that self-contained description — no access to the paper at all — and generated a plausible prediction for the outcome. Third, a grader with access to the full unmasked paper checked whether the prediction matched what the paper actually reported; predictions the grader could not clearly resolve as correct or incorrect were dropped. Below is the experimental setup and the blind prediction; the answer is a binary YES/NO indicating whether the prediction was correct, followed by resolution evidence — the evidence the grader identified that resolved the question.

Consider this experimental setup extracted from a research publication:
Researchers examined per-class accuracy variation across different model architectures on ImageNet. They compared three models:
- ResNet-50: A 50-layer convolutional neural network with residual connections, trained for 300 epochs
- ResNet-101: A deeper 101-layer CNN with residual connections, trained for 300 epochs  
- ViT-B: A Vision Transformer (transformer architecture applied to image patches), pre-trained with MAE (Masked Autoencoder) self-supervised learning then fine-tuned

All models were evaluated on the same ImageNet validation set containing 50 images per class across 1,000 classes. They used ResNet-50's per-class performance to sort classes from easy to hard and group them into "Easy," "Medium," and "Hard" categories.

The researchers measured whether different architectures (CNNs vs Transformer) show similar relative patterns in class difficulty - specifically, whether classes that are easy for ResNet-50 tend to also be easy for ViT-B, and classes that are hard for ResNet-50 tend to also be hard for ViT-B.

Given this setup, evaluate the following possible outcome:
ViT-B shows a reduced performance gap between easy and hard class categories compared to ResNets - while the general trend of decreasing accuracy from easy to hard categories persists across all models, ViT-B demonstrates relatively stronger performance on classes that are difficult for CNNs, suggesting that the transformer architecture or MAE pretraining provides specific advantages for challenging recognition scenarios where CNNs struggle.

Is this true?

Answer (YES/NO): YES